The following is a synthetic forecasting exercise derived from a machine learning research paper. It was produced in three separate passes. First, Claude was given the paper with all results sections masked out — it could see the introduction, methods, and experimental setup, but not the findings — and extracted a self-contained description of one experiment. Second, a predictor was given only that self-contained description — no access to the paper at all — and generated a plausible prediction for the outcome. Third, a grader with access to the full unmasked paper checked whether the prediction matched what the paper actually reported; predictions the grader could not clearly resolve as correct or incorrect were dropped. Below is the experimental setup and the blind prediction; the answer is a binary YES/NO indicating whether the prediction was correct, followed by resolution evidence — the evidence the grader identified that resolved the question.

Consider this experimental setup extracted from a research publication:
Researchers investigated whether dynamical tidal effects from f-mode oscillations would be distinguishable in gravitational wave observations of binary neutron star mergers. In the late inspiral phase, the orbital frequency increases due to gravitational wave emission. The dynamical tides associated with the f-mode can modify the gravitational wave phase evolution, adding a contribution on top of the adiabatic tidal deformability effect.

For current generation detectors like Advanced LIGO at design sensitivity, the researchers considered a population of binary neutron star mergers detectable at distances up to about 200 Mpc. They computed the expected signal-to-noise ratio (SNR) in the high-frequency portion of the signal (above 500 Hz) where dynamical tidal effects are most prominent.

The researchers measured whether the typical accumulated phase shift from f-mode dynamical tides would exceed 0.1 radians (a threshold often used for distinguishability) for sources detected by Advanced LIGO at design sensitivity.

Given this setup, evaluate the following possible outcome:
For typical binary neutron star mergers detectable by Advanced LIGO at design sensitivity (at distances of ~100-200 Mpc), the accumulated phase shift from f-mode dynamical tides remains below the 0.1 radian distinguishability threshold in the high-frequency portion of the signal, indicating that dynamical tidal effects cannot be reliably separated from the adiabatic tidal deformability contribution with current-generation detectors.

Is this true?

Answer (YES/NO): NO